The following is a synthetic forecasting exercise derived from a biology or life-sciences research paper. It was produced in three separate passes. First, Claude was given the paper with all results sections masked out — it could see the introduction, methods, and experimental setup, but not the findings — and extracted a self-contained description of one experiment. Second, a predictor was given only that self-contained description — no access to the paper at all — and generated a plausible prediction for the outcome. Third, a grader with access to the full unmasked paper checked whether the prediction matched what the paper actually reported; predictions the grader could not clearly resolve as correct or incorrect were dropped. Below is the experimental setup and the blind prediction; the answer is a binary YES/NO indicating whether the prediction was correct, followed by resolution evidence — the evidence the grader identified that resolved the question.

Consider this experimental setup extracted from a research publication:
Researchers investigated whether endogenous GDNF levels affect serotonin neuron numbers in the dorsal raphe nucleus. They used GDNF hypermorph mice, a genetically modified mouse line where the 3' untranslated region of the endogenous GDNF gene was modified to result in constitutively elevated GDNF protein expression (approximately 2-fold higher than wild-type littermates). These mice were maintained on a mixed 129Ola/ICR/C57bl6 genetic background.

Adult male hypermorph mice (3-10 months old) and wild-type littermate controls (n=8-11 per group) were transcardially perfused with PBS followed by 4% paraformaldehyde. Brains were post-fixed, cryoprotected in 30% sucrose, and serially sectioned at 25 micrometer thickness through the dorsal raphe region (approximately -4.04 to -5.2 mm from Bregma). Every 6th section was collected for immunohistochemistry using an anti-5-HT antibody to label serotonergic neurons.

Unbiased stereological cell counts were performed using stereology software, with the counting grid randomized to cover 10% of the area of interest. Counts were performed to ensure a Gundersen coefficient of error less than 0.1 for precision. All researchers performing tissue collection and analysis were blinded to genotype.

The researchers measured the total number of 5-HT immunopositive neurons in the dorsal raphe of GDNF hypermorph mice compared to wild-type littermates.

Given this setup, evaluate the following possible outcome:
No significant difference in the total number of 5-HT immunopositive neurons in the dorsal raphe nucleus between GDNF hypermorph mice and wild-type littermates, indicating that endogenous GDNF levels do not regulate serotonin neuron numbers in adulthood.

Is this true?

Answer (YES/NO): NO